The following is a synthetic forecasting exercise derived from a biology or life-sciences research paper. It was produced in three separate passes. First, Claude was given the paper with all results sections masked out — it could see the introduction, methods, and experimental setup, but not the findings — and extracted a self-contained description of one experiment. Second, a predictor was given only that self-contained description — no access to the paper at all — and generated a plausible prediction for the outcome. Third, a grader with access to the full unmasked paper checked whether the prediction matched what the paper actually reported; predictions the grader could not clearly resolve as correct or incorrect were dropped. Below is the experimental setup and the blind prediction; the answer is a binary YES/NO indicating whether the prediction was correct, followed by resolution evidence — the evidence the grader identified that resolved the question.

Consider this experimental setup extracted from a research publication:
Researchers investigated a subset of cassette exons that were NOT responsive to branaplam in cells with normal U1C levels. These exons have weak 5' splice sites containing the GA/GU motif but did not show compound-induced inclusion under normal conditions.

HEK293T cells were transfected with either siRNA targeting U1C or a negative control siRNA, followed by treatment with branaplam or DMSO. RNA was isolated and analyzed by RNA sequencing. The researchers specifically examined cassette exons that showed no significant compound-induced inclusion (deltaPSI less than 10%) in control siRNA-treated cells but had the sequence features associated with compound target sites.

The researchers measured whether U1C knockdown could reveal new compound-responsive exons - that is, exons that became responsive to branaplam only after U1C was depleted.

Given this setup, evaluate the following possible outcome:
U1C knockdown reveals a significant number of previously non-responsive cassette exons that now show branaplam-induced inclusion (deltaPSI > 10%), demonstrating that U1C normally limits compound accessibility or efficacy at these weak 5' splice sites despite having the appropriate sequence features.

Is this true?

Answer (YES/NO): YES